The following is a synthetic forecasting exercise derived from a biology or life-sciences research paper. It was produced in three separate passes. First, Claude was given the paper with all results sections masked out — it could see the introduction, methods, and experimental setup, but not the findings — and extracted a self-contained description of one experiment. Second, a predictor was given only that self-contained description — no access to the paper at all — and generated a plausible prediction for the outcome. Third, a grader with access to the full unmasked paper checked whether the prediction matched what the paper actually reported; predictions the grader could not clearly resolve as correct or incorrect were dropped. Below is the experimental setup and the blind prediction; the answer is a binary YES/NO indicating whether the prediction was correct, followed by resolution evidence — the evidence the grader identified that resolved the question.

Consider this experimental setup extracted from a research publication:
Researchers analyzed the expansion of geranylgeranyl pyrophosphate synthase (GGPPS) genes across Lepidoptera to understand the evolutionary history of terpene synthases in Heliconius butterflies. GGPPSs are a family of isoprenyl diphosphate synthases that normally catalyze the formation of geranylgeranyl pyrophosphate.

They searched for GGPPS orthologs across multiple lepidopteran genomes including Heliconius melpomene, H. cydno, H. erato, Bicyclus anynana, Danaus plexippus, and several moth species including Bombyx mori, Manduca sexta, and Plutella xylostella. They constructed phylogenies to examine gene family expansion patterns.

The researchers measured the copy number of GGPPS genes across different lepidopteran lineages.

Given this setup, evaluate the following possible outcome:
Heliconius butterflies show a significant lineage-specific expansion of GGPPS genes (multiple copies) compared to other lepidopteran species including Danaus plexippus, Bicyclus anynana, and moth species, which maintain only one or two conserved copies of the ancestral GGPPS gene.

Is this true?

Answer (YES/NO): NO